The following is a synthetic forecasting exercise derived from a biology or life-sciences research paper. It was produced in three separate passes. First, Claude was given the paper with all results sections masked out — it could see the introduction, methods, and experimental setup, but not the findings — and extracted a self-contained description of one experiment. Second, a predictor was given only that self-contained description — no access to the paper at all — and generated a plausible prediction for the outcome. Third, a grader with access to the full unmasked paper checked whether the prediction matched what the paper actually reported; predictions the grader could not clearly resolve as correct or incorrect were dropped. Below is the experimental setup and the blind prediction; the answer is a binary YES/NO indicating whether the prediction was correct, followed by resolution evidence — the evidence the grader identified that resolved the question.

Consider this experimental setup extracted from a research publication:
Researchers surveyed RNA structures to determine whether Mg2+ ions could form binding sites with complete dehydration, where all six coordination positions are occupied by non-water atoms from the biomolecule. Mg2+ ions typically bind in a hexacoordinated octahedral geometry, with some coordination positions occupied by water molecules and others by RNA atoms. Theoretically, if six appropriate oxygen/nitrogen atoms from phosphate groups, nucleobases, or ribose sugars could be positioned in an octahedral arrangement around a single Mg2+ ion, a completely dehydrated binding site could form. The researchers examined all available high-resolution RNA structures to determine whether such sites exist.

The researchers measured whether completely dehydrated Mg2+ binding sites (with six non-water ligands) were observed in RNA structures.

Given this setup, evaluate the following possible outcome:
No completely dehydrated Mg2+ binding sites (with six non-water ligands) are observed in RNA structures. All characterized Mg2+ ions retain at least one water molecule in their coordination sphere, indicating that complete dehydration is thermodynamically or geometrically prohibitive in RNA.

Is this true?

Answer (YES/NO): YES